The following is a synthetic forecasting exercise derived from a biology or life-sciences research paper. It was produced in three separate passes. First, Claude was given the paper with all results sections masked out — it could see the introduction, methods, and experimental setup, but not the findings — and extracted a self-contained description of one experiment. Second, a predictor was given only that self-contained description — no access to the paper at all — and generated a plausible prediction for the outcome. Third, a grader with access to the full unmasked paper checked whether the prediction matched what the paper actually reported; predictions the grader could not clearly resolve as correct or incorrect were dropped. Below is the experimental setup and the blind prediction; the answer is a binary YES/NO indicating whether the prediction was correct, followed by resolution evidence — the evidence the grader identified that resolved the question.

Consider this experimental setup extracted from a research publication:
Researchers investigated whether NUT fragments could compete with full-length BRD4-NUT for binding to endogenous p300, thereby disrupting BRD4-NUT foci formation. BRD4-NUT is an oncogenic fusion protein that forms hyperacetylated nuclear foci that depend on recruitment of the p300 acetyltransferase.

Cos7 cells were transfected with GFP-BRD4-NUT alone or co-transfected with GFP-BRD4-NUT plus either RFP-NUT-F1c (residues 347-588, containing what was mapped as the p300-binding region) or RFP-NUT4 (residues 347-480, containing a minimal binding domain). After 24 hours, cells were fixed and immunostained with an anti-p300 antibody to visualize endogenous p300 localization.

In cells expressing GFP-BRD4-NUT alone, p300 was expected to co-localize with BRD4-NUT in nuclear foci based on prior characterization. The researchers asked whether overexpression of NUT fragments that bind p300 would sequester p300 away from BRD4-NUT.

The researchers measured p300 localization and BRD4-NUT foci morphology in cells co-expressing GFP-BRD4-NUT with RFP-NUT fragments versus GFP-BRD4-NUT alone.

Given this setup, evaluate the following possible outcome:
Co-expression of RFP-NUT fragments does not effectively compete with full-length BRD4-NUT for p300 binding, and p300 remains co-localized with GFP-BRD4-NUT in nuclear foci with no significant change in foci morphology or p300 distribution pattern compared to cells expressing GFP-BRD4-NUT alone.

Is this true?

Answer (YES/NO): NO